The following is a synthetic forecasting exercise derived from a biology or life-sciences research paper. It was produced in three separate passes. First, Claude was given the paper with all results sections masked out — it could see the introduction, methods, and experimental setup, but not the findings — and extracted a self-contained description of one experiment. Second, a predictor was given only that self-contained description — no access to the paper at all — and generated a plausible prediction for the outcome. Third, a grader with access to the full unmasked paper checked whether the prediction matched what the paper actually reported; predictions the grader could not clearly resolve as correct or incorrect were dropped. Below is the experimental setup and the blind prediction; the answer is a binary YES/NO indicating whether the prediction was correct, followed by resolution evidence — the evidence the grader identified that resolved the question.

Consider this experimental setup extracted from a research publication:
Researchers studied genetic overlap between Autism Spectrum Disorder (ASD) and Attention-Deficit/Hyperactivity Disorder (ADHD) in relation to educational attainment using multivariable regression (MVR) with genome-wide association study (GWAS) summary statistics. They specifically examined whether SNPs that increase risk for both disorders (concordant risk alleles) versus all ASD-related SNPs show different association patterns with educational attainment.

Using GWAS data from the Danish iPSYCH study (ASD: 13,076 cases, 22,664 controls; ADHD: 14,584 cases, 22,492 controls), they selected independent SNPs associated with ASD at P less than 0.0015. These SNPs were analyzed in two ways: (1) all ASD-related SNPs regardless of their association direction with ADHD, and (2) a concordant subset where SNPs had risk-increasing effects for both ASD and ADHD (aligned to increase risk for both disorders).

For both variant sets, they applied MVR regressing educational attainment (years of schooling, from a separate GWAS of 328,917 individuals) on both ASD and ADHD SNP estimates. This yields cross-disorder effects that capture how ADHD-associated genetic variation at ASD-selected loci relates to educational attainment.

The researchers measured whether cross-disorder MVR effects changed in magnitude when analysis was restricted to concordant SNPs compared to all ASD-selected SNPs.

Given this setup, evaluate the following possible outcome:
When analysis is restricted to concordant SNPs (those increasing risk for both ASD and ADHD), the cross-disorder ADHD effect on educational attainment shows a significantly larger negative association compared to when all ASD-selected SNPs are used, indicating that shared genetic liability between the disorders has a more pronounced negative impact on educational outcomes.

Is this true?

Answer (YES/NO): NO